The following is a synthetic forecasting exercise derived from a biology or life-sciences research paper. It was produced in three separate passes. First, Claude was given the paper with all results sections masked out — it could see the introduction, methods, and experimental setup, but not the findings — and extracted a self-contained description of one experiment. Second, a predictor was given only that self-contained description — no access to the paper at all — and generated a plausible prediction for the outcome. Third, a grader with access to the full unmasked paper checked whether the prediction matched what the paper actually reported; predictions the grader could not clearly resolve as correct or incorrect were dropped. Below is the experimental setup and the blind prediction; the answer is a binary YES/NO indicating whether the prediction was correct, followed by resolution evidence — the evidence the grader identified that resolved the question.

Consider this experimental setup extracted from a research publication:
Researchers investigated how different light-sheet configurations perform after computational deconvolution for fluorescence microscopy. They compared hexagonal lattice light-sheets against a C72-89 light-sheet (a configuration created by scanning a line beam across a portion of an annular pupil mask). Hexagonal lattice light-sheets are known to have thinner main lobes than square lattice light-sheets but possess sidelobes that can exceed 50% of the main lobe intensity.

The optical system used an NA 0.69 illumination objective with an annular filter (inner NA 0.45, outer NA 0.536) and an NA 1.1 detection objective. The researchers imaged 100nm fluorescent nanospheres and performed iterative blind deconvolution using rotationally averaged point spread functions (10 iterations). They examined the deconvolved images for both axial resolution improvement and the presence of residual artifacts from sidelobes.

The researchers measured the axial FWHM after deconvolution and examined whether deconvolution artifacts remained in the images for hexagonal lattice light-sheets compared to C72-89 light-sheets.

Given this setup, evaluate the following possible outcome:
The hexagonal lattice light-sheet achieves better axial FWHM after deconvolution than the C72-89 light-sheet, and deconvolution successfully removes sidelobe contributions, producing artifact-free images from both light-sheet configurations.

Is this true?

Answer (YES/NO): NO